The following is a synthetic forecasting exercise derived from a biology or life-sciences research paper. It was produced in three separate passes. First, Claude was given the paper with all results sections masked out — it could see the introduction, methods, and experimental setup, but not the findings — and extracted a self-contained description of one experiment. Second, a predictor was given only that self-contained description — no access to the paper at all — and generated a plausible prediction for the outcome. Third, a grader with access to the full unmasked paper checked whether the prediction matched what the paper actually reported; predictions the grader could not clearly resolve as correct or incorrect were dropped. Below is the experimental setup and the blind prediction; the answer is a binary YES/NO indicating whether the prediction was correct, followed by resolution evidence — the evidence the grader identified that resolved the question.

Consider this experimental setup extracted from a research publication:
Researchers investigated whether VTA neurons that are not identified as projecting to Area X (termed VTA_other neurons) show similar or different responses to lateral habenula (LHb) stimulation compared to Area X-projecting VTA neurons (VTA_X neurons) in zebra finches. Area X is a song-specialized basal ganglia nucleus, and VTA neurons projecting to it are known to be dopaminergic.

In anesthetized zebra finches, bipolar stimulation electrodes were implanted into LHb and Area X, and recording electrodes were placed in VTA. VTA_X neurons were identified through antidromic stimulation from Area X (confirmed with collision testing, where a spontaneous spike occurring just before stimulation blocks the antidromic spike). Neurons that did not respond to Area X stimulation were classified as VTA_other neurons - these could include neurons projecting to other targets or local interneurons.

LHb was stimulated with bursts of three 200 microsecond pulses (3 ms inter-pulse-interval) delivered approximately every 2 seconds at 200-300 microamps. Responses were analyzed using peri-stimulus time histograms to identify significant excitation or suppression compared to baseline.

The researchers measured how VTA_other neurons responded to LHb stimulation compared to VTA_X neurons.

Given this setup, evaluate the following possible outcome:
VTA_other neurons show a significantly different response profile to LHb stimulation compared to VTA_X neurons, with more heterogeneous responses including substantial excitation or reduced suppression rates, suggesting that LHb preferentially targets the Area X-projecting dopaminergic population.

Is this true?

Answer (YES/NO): YES